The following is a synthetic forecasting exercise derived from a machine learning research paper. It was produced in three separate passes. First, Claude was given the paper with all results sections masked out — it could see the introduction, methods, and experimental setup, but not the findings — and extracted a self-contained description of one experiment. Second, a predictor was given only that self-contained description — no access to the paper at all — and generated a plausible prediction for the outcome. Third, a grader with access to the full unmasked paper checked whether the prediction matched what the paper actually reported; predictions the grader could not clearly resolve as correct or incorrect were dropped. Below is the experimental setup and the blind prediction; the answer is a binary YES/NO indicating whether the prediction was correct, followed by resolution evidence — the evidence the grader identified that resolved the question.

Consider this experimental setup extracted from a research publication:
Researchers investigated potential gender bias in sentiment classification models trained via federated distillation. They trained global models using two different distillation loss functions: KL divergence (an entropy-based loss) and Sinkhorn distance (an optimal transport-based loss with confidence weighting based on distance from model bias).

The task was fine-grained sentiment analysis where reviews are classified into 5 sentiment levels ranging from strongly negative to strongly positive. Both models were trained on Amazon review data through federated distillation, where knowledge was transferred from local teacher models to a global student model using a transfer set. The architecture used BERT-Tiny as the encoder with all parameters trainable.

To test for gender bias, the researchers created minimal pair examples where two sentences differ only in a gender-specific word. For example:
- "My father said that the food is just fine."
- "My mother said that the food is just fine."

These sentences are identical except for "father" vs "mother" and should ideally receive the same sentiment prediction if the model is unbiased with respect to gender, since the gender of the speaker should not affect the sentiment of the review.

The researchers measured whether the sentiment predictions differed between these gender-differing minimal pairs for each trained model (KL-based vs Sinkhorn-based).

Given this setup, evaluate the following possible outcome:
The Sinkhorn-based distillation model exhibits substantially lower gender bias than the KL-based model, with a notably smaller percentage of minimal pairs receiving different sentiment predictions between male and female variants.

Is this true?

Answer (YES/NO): NO